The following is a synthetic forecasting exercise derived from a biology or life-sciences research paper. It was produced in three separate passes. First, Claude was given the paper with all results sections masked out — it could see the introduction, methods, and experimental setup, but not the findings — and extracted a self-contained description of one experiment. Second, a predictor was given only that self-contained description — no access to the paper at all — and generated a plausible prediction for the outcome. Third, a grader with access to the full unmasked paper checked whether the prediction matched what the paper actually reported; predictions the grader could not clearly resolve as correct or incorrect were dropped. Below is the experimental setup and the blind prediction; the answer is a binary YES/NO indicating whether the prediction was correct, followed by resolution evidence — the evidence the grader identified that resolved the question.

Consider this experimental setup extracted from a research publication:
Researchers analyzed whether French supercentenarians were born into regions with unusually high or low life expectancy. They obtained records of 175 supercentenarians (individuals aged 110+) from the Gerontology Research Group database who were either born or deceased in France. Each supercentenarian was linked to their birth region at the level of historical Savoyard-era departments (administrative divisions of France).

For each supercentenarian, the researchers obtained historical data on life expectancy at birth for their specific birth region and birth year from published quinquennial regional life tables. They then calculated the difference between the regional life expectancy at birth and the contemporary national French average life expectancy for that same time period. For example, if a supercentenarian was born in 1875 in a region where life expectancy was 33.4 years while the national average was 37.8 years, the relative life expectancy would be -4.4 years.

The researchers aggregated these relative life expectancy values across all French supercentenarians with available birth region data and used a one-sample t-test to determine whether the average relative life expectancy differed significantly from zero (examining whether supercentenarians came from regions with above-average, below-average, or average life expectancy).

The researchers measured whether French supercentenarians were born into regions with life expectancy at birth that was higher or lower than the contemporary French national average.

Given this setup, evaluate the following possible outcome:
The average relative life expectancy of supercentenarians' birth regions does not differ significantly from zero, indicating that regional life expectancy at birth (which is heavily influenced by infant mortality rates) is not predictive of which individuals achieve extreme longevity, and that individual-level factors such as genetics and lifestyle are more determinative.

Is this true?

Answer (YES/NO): YES